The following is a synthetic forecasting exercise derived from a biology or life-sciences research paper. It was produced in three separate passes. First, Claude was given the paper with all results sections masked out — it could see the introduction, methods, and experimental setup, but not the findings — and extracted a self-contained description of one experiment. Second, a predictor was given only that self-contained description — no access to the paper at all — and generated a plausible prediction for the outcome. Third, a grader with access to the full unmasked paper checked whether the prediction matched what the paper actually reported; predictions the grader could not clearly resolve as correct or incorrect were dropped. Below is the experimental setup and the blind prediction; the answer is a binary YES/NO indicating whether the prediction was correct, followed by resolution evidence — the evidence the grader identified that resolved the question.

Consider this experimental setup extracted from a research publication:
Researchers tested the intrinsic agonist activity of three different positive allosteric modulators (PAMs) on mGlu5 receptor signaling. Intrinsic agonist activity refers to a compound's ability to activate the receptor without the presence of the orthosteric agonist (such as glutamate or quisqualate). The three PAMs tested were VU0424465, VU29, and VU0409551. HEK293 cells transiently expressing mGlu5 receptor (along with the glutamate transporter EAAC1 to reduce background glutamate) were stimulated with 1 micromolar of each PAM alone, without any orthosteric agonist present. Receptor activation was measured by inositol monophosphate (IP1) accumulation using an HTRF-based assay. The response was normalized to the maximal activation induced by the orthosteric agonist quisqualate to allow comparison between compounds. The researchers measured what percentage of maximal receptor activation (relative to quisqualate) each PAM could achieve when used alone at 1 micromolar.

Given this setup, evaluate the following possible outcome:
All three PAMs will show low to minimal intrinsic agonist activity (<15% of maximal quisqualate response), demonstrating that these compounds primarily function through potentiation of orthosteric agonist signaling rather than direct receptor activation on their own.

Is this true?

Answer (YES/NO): NO